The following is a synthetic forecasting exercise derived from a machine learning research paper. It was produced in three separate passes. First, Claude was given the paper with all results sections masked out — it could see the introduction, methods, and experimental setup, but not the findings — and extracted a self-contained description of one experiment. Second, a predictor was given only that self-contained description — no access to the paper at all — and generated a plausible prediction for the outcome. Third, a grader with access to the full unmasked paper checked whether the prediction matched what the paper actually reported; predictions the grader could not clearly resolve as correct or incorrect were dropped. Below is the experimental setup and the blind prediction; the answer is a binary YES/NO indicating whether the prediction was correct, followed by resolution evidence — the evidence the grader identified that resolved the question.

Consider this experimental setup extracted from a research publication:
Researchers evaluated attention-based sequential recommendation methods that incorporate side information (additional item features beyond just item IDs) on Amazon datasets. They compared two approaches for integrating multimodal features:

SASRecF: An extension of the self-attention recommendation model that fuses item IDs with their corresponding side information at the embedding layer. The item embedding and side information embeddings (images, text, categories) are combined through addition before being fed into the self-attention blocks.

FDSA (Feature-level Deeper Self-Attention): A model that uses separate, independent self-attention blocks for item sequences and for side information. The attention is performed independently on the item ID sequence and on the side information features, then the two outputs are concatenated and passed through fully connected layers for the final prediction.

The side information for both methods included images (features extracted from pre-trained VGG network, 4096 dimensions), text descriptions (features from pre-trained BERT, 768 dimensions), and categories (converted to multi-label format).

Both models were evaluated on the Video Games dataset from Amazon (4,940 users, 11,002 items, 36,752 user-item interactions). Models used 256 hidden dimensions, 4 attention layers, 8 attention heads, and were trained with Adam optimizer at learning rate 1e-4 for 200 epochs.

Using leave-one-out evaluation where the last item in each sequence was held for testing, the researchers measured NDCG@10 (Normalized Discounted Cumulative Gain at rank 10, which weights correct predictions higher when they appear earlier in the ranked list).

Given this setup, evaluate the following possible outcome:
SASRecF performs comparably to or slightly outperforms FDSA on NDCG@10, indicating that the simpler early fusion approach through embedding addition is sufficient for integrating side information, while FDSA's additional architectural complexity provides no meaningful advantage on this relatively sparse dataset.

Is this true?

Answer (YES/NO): NO